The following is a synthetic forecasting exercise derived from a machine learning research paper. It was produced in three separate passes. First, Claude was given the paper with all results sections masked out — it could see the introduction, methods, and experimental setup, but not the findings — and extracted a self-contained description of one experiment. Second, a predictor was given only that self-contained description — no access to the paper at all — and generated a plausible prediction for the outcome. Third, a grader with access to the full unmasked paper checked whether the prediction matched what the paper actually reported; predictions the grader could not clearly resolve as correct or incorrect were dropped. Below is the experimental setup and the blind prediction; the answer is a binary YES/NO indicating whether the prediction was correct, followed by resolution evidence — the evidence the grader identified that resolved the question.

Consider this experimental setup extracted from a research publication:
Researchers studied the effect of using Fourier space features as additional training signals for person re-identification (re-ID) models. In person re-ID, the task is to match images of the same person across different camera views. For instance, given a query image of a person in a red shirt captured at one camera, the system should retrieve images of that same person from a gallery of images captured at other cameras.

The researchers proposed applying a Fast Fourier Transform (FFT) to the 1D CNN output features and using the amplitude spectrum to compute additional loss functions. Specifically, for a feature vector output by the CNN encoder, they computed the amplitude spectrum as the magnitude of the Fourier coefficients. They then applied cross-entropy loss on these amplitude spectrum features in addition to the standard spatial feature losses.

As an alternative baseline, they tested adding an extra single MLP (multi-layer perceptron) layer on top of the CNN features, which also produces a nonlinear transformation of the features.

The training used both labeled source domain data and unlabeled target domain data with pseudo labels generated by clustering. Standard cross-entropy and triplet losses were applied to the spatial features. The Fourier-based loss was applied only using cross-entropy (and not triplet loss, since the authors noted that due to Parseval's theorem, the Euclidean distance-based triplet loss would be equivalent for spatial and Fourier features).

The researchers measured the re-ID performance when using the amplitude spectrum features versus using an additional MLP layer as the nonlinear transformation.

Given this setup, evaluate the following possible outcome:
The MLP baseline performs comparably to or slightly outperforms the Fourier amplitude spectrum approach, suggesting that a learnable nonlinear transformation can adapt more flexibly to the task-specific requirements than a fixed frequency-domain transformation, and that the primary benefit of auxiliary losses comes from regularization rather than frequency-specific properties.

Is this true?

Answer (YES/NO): NO